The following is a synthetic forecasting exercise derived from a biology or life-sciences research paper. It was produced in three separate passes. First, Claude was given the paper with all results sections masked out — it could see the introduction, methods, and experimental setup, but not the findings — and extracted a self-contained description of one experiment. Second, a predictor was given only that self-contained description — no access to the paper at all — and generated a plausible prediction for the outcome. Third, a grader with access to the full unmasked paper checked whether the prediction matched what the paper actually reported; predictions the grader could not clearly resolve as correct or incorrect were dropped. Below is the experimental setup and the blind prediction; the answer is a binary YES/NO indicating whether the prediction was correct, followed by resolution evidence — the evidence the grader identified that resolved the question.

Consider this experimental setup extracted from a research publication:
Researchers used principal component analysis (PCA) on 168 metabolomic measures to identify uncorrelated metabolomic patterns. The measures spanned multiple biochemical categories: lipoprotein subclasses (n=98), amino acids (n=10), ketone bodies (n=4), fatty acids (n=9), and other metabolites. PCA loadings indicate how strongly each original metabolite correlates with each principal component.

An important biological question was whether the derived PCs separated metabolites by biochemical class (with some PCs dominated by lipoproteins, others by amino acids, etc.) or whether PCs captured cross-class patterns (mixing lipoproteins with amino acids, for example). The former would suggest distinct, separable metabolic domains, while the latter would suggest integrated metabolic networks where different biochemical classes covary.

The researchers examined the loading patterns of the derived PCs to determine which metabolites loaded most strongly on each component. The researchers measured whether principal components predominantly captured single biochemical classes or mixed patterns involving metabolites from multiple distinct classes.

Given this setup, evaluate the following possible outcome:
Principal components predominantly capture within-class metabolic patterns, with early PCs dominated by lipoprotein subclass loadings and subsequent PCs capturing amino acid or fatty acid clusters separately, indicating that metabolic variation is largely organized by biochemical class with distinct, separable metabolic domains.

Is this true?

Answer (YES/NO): NO